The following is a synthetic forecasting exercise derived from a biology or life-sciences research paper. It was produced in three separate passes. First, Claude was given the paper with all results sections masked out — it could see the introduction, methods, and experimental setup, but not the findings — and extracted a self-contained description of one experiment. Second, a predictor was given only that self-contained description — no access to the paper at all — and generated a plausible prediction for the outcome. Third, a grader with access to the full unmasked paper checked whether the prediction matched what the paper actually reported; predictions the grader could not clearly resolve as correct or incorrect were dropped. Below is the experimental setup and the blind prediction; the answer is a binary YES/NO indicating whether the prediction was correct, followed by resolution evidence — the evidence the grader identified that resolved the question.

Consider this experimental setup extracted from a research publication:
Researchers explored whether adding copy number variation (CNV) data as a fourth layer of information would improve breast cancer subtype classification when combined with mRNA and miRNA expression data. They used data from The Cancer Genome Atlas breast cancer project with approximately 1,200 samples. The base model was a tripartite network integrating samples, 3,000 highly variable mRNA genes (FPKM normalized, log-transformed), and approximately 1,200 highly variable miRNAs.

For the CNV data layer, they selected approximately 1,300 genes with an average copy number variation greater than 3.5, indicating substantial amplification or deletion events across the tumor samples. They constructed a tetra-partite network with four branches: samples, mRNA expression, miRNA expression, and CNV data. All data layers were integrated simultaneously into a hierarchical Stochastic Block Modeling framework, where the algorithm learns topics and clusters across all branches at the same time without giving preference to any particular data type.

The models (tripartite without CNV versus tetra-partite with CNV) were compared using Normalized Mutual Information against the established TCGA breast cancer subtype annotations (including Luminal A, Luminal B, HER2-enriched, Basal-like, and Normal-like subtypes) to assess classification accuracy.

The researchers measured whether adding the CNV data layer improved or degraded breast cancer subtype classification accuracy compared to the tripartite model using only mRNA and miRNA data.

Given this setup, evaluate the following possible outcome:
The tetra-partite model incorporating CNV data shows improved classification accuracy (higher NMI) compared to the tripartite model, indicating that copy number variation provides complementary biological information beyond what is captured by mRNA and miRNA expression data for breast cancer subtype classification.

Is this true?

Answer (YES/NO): NO